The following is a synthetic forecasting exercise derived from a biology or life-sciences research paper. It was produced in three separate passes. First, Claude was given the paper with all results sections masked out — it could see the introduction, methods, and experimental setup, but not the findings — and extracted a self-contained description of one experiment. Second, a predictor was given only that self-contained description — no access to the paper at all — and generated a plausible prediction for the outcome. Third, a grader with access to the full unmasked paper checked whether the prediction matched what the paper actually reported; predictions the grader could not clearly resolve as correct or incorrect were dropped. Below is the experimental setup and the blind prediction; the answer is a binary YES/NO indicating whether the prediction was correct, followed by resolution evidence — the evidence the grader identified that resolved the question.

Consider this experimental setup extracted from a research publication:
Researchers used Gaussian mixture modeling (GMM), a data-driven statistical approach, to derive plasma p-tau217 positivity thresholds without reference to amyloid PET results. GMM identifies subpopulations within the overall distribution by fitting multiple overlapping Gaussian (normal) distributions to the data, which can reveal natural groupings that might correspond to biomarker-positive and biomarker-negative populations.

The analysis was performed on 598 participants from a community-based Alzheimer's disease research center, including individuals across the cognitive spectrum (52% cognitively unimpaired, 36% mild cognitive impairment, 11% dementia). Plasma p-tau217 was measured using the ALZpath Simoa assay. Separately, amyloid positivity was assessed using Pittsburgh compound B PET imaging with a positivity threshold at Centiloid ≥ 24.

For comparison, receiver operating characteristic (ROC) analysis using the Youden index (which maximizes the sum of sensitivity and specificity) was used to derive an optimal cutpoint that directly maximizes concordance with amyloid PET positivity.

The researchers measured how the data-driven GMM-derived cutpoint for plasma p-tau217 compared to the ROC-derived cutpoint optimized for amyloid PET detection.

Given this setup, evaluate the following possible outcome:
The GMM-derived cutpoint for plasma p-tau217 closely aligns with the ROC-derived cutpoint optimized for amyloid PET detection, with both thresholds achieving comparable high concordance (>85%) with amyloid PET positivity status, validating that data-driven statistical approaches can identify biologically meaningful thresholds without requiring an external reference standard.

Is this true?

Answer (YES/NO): NO